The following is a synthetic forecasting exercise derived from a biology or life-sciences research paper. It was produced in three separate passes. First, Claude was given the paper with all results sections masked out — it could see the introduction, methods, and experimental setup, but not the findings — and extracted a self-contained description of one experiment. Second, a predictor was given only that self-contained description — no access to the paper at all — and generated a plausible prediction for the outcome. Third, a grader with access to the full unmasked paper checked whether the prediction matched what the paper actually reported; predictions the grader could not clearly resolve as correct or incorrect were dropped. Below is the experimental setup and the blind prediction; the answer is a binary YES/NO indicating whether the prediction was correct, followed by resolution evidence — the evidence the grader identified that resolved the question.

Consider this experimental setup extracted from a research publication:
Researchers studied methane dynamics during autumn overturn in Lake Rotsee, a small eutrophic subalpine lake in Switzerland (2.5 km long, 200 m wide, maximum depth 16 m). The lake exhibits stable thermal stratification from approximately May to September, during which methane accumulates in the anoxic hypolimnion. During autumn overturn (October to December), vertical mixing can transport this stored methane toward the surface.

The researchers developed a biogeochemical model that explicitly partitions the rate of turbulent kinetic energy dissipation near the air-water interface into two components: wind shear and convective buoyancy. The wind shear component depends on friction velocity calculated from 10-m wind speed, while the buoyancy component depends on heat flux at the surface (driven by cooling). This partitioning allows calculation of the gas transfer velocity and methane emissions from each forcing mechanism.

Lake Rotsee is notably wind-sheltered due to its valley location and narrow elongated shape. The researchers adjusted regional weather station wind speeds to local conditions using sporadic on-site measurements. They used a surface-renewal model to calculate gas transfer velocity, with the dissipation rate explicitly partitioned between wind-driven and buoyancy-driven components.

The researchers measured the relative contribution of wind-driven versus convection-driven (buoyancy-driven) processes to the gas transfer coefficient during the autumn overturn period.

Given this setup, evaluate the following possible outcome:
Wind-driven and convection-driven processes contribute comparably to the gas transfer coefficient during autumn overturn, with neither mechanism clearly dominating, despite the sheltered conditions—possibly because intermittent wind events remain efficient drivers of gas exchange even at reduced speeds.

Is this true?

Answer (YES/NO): NO